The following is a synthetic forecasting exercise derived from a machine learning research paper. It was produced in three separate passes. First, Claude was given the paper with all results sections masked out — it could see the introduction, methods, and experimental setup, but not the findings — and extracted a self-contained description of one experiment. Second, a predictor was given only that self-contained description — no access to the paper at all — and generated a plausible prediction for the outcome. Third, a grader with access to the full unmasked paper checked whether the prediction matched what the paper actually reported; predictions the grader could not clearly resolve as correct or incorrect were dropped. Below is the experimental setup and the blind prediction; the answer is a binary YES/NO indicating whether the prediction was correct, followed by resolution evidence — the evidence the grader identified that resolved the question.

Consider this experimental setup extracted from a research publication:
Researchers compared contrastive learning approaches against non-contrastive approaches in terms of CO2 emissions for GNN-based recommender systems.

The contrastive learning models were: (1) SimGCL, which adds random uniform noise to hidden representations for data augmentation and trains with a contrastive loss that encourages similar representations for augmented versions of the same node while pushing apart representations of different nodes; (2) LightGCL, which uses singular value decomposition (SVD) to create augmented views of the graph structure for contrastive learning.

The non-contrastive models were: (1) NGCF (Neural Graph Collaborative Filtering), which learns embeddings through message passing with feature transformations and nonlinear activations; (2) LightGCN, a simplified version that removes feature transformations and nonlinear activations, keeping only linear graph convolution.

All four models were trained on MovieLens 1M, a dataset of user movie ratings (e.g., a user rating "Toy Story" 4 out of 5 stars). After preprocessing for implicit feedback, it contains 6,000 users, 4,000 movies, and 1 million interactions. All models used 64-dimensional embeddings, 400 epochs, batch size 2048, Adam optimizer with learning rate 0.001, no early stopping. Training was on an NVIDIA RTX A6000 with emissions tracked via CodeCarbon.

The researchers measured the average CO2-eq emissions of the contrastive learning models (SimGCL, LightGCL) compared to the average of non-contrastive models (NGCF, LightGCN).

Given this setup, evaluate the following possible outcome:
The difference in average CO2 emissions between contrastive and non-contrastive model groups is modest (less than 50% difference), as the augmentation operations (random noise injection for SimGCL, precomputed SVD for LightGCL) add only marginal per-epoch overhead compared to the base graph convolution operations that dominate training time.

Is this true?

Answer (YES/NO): NO